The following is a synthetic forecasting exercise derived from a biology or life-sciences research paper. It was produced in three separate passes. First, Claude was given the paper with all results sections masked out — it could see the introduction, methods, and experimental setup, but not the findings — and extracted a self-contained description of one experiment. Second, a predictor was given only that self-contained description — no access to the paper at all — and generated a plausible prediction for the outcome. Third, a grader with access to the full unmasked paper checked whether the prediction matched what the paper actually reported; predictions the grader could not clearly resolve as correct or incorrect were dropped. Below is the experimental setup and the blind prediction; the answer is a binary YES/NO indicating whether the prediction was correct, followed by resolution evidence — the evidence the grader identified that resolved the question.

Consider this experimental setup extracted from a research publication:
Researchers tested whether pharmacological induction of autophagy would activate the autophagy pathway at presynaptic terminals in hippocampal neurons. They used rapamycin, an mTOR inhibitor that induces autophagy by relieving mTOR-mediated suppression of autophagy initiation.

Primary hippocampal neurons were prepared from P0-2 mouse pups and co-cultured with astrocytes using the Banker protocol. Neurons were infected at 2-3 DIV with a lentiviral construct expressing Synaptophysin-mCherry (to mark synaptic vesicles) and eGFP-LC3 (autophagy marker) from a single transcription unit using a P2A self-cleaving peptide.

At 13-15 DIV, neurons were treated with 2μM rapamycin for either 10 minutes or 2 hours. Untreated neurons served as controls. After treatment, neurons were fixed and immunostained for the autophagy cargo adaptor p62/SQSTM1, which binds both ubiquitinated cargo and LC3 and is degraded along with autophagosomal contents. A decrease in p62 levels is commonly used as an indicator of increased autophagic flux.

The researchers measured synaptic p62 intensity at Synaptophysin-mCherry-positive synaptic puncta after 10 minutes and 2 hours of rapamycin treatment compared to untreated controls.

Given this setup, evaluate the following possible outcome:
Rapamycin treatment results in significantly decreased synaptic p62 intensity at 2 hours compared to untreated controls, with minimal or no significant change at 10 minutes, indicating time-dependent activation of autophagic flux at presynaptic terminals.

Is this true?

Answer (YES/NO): NO